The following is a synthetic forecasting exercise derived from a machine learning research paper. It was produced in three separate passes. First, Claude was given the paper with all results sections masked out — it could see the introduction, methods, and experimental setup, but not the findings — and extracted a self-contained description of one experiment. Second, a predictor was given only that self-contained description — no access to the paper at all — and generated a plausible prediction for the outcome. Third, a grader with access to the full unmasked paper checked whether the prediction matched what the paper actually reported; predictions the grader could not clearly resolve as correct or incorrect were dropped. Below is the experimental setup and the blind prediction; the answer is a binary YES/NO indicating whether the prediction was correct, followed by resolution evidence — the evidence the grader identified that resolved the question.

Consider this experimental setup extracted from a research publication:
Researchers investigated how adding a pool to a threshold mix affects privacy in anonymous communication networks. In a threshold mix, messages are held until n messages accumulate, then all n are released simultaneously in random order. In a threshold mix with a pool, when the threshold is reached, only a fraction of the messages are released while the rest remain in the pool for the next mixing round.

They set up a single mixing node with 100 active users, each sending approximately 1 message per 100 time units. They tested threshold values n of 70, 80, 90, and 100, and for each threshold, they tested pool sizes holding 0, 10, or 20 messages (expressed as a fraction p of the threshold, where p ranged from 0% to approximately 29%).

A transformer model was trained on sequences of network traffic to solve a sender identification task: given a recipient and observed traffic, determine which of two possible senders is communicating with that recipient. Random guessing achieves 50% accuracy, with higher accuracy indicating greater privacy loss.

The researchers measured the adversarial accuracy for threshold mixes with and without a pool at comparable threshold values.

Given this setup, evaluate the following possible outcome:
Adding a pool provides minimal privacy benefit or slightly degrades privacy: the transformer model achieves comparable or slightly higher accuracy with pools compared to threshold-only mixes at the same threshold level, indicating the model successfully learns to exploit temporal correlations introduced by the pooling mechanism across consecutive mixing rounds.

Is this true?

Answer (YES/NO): NO